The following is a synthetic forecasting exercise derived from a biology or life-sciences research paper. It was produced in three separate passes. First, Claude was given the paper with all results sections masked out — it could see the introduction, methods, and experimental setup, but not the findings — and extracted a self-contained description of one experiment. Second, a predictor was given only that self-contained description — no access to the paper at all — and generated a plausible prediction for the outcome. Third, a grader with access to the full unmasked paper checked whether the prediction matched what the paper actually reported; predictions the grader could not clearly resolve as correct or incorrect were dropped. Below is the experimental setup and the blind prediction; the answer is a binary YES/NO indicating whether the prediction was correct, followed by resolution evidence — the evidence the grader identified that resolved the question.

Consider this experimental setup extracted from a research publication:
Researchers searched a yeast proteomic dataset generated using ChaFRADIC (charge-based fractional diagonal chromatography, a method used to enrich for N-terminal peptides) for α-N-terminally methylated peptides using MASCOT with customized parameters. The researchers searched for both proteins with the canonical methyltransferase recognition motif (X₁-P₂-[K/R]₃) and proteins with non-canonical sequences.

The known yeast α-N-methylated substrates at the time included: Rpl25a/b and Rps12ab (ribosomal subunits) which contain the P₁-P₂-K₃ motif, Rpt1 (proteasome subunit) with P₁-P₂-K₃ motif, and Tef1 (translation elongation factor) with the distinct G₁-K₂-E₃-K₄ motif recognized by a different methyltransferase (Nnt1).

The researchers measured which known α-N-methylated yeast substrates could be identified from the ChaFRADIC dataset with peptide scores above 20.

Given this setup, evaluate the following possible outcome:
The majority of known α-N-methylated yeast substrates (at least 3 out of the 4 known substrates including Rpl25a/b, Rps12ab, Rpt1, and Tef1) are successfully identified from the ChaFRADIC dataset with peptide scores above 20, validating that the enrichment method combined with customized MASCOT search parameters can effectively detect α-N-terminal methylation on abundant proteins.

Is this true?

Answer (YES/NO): NO